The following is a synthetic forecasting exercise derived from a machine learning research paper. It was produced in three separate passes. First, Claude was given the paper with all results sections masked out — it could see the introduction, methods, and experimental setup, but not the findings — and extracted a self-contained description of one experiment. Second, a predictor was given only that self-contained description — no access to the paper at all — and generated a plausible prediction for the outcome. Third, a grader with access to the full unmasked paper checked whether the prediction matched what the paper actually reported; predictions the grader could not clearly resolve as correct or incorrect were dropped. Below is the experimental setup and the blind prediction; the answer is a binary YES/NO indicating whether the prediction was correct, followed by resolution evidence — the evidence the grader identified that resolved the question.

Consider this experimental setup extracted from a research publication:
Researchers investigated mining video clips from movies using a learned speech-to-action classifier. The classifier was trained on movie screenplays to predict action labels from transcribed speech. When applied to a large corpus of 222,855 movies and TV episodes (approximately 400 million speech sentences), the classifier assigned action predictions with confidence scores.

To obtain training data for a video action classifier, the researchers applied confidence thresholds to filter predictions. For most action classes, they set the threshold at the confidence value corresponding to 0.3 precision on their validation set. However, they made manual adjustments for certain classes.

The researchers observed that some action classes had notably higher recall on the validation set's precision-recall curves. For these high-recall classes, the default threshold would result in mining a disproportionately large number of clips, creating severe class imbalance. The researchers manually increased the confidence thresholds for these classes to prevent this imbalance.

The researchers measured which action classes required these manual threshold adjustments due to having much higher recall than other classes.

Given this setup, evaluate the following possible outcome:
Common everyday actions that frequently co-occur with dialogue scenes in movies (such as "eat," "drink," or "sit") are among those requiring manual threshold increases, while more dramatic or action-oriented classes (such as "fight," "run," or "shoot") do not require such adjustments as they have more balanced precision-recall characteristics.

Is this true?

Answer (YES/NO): NO